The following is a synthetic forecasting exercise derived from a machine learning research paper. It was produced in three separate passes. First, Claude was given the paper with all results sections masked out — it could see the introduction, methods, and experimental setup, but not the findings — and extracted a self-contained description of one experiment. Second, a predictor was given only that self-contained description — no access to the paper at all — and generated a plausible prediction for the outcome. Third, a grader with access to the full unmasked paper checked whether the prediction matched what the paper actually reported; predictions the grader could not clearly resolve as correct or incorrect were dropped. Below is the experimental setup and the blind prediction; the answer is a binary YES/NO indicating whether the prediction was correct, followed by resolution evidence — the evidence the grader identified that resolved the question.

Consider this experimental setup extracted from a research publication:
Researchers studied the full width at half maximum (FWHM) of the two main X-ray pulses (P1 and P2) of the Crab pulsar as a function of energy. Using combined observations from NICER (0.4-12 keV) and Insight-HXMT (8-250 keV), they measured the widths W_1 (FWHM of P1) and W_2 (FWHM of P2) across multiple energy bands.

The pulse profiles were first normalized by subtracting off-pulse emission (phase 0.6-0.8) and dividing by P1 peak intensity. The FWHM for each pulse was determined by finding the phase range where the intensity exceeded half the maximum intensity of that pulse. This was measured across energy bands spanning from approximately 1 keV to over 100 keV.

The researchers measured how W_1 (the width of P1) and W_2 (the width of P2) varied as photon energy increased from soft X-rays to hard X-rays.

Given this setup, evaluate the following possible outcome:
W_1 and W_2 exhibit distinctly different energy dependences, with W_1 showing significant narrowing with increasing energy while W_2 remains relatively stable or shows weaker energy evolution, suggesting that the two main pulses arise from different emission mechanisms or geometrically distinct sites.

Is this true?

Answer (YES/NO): NO